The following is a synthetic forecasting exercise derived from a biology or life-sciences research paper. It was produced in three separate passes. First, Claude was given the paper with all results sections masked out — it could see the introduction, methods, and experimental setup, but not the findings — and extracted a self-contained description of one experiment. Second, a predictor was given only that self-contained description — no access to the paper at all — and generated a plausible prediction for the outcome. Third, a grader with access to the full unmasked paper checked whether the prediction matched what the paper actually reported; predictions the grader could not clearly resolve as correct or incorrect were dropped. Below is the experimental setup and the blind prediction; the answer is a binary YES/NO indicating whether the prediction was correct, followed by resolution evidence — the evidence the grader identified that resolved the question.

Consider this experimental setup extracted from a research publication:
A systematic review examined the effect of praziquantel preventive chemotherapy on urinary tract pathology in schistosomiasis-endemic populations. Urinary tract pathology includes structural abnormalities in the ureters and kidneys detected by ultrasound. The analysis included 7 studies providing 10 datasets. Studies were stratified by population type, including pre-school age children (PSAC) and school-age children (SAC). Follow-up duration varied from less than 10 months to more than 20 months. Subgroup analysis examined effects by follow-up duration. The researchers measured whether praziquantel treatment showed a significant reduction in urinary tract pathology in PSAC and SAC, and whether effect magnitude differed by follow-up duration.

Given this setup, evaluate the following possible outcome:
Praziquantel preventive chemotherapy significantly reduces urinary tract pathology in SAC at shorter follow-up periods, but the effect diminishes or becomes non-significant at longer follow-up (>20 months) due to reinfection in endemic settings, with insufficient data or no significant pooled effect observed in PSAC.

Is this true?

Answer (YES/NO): NO